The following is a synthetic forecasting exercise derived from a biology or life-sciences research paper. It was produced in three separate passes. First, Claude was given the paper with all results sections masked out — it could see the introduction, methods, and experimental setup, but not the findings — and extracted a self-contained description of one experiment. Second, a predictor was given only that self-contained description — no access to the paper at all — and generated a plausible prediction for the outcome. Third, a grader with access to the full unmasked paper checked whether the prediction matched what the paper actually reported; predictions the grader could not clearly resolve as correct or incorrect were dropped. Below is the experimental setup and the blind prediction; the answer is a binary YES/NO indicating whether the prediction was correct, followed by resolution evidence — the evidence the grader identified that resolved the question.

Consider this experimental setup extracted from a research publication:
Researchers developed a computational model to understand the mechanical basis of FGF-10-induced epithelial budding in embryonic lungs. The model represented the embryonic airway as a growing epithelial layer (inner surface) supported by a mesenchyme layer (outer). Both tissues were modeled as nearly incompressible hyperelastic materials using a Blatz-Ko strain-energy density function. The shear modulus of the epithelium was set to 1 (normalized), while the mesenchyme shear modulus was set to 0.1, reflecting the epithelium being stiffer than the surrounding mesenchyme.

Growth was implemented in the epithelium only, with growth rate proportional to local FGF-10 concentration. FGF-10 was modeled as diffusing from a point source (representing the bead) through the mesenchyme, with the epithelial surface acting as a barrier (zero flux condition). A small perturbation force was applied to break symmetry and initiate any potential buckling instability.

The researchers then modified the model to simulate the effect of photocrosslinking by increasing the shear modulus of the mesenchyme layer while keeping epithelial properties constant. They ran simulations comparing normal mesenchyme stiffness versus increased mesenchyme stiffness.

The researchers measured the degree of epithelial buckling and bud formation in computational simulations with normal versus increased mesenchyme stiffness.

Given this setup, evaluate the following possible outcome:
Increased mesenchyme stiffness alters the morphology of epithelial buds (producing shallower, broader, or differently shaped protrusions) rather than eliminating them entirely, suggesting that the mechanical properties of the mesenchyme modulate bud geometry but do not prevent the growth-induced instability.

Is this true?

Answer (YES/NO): NO